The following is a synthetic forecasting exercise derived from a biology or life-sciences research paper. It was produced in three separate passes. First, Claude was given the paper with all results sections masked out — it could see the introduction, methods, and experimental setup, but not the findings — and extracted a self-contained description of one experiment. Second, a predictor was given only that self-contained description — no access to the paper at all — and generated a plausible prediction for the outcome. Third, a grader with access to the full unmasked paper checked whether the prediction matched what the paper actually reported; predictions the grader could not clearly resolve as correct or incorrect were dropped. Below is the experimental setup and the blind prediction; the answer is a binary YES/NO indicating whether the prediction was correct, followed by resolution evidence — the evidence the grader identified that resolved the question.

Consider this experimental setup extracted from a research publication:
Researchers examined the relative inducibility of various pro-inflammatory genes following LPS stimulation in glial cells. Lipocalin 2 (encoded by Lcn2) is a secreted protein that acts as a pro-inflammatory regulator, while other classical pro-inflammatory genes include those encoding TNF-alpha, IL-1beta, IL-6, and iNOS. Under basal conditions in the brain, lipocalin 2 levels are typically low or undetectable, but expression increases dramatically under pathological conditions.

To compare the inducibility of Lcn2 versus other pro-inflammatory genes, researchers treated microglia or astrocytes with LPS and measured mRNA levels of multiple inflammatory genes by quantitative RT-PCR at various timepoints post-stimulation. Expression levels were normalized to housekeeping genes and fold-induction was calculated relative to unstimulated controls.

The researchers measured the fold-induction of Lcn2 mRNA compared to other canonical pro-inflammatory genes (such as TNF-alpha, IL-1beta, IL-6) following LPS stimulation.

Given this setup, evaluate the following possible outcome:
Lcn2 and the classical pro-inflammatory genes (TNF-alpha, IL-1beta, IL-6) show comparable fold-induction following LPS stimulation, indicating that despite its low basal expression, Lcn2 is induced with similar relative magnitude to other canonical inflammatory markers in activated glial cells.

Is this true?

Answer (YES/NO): NO